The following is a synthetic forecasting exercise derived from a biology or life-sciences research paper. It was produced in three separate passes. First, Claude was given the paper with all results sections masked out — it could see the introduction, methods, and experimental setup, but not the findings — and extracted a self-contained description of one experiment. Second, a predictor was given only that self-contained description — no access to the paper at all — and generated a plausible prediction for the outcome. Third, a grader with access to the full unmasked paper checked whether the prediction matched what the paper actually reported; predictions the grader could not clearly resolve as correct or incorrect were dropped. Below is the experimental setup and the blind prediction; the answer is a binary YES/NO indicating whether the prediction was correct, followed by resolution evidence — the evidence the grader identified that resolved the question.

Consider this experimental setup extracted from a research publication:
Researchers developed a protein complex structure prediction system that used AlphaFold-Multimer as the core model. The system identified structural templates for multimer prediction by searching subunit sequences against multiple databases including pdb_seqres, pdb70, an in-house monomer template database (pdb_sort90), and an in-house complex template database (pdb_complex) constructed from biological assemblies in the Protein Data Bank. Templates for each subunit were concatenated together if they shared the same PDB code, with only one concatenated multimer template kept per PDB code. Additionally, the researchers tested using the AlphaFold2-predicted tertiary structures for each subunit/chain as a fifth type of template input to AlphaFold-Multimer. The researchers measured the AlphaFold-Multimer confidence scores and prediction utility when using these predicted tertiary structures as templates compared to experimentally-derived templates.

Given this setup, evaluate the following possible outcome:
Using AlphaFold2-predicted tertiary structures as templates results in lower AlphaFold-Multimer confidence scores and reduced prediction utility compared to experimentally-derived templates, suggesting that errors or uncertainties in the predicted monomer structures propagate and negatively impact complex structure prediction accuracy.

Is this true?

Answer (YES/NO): NO